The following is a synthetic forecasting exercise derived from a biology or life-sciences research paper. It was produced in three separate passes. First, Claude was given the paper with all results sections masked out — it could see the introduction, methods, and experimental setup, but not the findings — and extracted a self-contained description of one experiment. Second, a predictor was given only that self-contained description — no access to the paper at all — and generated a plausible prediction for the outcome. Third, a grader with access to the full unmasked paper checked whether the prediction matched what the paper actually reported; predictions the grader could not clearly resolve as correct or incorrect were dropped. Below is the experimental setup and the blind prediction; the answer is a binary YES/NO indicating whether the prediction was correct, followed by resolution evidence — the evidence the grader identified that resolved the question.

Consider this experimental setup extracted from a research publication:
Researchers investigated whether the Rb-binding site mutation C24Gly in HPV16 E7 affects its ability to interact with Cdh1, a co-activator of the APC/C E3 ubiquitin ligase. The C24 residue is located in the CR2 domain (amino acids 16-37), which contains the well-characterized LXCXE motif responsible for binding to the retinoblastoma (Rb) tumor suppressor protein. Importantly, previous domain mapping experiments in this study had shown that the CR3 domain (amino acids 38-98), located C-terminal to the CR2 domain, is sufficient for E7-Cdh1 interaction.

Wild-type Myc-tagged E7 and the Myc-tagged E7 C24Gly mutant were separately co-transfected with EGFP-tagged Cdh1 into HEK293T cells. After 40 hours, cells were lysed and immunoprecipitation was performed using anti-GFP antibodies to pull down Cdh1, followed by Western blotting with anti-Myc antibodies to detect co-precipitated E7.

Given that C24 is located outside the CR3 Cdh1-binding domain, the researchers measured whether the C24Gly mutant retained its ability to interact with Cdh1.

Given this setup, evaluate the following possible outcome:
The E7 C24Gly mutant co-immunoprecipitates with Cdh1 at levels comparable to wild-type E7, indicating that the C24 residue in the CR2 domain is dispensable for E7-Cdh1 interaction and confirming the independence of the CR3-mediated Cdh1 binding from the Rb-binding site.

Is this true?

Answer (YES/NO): NO